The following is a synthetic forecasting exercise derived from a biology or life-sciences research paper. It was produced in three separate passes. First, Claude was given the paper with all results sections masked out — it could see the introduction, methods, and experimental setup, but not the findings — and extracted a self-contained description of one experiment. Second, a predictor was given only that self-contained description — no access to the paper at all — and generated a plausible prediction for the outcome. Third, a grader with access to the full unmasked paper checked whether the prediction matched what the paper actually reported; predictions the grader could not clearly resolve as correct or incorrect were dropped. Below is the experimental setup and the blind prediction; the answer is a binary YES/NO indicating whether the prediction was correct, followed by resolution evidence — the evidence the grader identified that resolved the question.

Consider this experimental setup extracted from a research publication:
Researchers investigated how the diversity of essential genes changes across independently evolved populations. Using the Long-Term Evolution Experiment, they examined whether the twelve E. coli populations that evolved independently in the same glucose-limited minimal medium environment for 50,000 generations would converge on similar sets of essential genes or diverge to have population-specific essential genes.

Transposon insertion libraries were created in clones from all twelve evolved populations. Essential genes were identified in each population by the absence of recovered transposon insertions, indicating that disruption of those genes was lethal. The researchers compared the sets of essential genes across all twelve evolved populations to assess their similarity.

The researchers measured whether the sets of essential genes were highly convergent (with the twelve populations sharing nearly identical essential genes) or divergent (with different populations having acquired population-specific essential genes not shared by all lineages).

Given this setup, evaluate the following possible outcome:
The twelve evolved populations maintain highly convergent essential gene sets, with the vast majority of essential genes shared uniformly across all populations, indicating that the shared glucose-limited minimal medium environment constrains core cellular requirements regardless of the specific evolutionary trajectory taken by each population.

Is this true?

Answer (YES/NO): NO